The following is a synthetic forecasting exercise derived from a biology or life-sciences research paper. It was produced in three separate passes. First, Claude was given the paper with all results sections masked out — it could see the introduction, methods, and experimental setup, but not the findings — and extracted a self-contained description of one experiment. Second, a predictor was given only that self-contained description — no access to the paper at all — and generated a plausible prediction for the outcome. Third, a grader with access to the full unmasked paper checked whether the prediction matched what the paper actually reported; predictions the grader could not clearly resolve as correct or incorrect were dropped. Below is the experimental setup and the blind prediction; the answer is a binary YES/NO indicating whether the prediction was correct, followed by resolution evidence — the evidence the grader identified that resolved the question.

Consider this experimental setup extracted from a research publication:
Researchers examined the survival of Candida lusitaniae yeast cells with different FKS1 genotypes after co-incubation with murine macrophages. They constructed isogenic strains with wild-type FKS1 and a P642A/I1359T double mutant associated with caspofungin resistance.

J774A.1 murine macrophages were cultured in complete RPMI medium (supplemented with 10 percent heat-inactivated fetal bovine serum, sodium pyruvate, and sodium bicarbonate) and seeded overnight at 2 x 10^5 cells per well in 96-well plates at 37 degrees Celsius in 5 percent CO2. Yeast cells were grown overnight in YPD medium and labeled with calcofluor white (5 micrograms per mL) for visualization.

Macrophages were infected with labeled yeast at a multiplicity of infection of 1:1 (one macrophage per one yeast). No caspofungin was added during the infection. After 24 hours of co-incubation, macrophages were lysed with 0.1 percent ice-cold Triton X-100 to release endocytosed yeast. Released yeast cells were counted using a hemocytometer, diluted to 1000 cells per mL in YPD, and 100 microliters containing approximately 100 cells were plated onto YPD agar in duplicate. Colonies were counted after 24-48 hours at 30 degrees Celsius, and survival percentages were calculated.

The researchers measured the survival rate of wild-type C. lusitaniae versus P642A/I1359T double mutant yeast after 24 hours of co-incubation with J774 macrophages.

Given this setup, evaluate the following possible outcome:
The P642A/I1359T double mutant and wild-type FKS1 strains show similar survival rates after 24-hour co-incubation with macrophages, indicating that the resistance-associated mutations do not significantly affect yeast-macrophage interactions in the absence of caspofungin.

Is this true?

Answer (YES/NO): NO